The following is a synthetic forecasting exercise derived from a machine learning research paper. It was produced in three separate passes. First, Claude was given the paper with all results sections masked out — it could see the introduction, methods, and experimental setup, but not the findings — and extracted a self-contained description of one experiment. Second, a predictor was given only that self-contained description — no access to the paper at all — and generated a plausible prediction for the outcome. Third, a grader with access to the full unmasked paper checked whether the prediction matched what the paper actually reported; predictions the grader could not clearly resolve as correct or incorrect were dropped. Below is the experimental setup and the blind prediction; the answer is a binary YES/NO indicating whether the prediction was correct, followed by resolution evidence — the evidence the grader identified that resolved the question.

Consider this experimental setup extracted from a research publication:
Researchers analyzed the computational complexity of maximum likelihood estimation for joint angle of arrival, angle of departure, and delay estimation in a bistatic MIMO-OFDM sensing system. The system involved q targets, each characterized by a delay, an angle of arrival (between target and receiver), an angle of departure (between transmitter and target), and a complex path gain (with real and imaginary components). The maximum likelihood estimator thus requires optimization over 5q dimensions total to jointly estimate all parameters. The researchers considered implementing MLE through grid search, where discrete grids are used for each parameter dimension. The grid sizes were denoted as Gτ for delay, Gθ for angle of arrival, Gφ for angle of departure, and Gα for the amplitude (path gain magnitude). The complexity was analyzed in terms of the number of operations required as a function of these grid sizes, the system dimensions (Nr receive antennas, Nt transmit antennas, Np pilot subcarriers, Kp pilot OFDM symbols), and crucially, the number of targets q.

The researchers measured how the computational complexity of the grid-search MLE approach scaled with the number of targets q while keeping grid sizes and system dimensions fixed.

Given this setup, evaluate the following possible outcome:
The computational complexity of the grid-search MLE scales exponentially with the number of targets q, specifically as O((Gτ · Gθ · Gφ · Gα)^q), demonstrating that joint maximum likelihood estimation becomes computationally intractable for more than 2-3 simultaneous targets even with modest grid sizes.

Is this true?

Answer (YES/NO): NO